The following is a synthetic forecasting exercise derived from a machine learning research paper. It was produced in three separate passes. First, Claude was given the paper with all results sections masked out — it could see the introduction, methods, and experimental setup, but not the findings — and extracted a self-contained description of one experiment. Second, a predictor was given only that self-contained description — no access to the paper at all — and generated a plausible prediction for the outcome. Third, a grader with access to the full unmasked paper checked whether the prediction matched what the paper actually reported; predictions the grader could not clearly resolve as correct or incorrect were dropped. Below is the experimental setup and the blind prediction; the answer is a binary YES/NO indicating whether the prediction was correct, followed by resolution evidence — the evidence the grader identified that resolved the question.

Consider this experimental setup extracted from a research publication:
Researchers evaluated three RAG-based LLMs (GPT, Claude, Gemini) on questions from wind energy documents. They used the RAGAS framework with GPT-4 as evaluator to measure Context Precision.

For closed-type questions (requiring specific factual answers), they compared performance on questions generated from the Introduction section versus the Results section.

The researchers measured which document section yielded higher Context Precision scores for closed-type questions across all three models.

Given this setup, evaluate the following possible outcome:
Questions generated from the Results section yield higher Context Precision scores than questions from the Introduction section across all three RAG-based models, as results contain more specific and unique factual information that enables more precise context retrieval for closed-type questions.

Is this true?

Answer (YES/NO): NO